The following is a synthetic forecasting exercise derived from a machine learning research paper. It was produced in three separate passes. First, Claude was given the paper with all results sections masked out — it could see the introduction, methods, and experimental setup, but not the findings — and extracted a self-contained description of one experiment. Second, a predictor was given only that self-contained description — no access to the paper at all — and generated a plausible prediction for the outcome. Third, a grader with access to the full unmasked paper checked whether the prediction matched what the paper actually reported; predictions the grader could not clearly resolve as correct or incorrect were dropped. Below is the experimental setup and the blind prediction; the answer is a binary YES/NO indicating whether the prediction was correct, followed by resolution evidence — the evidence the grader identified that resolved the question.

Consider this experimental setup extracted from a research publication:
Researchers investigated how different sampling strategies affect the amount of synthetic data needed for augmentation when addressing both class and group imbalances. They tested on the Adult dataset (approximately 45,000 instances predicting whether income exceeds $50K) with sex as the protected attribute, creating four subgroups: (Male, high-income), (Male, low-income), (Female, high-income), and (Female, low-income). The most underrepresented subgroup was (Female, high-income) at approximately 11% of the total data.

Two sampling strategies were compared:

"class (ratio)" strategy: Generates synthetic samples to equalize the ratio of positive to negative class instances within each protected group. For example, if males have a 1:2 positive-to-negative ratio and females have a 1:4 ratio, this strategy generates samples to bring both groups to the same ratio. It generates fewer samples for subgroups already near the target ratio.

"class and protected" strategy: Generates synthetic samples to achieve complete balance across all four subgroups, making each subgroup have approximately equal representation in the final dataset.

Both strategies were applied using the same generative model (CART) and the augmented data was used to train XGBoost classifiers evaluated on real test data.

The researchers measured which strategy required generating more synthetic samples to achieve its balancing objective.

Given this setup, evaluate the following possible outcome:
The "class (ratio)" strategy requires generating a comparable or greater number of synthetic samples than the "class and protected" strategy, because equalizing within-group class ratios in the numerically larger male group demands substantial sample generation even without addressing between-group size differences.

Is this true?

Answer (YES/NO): NO